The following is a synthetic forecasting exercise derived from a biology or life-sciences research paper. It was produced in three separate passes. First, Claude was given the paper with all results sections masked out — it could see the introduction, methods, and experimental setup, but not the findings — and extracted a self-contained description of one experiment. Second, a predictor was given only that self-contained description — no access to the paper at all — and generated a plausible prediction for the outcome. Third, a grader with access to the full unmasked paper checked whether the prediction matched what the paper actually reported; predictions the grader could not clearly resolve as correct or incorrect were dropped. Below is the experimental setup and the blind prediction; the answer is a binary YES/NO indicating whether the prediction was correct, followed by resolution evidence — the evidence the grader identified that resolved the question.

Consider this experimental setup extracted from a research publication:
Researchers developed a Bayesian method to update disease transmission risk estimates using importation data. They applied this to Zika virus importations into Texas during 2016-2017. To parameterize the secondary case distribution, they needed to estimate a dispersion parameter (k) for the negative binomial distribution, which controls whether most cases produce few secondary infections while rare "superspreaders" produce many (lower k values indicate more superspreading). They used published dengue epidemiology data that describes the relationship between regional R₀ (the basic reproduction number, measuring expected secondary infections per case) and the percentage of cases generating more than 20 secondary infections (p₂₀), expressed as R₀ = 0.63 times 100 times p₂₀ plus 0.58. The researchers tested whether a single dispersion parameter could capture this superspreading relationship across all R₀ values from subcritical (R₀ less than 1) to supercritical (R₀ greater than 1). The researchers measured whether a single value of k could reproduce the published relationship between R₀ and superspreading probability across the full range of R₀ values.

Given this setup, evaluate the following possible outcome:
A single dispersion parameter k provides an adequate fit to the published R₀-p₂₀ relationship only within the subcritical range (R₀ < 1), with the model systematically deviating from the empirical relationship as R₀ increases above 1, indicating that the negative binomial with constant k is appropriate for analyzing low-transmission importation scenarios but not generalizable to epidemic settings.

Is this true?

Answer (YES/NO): NO